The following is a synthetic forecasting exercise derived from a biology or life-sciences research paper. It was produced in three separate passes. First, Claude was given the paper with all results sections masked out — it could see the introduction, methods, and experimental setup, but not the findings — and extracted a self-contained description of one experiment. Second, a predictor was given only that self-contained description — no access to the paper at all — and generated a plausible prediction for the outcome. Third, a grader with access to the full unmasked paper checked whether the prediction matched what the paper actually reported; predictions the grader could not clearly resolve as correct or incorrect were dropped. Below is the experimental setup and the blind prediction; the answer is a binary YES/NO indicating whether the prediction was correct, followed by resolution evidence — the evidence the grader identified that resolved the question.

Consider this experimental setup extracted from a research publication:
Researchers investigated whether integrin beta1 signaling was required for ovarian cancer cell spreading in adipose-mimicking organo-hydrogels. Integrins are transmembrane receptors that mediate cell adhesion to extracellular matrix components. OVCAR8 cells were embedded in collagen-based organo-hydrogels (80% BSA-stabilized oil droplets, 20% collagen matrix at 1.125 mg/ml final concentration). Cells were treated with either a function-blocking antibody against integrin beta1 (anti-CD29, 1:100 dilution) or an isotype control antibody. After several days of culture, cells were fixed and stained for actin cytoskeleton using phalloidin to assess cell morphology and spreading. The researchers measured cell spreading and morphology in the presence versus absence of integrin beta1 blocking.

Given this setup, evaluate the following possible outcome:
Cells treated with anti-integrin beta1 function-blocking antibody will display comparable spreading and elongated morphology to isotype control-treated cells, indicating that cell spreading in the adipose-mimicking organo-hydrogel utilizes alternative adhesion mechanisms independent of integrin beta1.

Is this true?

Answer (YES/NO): NO